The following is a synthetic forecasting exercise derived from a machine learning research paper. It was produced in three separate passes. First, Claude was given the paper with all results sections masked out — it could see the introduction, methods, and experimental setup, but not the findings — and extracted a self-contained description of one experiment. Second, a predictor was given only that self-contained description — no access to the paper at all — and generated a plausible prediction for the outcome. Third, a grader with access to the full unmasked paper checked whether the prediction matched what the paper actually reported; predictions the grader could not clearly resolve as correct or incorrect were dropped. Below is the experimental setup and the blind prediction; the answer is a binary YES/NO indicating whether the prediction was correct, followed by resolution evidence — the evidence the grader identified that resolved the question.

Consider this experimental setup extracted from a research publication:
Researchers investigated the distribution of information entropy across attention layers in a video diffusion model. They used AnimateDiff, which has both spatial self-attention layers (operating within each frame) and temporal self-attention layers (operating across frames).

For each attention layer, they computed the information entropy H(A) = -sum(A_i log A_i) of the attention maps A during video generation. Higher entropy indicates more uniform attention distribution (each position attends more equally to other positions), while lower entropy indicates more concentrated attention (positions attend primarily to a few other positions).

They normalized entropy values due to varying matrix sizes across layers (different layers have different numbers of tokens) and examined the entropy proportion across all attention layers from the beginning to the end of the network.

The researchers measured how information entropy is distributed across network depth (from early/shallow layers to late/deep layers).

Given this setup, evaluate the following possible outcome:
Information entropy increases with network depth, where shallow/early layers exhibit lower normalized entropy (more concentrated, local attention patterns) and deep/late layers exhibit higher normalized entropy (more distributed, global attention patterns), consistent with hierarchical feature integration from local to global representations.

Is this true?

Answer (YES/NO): NO